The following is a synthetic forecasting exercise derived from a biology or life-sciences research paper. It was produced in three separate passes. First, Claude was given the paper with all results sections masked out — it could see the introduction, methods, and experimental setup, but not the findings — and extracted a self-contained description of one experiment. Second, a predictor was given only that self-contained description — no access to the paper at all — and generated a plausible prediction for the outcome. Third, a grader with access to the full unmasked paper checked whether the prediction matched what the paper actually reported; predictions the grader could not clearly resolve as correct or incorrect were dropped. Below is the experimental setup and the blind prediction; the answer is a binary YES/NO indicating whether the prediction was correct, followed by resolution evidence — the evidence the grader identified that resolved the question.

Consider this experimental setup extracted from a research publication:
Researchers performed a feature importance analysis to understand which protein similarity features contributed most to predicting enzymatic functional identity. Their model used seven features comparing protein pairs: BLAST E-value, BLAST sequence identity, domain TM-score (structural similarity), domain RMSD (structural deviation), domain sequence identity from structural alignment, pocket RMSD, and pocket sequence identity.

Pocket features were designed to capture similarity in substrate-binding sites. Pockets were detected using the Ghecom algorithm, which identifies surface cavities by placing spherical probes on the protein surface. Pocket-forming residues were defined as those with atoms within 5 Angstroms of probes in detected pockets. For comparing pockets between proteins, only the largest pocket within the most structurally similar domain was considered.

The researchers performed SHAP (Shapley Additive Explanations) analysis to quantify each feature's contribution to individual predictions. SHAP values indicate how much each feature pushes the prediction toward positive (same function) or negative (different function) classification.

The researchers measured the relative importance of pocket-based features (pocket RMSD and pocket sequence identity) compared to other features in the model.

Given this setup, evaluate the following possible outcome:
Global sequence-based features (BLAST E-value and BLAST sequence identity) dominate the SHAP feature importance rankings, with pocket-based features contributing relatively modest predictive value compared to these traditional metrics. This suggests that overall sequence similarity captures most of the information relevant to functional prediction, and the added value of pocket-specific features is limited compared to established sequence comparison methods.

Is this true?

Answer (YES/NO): NO